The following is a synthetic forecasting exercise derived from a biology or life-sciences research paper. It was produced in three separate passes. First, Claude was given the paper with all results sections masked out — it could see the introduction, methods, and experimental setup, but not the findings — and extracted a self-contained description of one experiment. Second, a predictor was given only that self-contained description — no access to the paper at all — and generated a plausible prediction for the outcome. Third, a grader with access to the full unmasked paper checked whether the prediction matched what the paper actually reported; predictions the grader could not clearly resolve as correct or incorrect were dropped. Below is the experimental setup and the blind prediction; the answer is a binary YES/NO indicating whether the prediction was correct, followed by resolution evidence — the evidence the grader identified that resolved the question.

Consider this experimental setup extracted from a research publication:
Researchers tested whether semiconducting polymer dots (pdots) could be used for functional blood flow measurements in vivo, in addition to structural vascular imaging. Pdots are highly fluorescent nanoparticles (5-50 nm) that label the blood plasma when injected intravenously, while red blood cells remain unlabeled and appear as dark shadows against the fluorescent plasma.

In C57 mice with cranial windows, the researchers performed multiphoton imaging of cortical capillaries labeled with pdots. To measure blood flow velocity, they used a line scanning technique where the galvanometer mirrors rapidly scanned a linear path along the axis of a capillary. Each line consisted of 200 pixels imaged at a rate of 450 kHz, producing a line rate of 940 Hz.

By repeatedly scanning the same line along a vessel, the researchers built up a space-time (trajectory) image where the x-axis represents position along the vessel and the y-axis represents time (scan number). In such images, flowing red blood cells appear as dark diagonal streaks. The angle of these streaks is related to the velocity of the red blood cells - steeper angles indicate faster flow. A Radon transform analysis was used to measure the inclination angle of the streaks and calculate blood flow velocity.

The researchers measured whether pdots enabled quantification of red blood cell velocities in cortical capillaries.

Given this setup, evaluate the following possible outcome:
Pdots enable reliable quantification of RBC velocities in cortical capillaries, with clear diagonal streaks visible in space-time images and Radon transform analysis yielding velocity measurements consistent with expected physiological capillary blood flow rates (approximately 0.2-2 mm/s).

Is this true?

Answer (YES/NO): YES